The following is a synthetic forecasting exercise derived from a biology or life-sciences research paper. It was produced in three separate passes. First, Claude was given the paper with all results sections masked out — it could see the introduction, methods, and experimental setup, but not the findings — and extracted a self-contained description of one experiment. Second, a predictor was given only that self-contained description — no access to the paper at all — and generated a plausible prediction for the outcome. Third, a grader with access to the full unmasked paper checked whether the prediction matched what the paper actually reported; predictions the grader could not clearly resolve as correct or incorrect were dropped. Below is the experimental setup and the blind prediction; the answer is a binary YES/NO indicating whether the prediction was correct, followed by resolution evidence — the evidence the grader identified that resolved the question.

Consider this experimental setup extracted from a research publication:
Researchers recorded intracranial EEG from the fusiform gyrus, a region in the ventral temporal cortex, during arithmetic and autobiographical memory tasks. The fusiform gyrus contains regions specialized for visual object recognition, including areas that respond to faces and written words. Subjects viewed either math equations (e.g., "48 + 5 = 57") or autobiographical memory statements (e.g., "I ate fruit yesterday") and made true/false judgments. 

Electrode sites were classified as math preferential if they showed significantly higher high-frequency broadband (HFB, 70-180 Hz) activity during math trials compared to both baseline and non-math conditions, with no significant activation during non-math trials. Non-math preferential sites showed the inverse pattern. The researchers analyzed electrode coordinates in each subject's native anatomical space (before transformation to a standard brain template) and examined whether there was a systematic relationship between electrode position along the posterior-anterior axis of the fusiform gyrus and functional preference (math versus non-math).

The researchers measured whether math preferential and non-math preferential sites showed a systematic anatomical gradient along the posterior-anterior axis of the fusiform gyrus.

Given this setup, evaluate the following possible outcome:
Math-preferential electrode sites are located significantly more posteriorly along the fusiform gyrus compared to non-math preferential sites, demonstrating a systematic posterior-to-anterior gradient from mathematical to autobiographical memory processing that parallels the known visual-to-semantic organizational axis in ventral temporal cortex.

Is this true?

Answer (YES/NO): NO